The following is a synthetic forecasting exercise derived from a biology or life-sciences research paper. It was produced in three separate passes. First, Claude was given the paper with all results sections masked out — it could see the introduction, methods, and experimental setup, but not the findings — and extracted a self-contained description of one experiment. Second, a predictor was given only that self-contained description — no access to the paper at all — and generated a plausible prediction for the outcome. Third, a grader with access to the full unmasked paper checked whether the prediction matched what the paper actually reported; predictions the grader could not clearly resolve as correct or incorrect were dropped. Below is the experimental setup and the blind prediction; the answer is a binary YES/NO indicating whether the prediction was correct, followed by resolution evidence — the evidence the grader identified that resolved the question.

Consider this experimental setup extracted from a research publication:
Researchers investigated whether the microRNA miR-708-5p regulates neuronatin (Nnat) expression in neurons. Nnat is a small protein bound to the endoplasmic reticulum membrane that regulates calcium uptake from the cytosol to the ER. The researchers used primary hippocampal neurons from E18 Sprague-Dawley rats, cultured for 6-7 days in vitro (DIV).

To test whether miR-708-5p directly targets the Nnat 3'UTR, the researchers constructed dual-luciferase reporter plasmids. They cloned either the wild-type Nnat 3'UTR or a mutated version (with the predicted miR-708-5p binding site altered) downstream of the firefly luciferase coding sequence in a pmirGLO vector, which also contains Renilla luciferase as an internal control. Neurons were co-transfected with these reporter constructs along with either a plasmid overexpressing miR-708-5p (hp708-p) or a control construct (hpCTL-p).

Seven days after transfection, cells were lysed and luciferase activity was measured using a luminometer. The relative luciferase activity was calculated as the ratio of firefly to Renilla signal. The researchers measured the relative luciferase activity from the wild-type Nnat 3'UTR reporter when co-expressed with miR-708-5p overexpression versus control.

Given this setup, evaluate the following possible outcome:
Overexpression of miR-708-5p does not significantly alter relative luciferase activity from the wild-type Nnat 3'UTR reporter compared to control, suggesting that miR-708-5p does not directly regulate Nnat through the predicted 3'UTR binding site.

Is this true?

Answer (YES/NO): NO